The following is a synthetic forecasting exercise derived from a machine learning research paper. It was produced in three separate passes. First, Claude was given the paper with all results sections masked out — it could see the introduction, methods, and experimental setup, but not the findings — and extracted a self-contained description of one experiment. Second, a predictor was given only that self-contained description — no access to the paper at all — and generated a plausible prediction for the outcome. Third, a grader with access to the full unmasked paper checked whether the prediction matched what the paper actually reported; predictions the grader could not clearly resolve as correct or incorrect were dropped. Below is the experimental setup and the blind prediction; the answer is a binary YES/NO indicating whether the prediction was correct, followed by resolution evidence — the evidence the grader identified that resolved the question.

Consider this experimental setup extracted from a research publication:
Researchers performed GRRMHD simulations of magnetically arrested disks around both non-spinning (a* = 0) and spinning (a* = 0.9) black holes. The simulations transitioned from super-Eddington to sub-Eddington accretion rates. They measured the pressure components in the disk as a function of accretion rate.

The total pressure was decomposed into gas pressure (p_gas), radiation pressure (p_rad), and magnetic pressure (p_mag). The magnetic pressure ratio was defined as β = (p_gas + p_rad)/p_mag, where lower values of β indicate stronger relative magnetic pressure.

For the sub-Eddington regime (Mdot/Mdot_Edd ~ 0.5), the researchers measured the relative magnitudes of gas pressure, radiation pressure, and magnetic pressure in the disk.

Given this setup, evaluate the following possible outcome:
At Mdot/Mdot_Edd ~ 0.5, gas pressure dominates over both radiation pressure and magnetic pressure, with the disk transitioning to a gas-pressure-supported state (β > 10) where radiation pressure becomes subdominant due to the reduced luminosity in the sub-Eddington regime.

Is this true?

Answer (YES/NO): NO